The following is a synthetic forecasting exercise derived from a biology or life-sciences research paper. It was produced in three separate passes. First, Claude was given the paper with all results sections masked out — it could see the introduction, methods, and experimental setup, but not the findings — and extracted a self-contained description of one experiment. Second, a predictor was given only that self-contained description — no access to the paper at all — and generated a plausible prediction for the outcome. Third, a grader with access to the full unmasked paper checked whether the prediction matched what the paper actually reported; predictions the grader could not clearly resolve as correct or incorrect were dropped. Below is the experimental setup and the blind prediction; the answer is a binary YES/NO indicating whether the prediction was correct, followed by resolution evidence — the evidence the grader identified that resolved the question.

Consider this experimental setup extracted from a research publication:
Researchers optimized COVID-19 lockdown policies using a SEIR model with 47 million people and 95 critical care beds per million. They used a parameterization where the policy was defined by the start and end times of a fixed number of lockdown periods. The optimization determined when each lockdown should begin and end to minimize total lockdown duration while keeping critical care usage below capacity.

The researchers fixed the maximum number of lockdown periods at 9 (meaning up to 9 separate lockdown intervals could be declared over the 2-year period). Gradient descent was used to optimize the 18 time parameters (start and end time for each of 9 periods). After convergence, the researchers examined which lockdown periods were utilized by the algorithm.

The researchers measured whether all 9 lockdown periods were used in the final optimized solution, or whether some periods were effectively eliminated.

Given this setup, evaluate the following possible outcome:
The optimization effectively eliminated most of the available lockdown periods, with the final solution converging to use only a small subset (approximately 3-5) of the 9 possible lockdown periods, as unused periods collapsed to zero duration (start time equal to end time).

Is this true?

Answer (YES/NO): NO